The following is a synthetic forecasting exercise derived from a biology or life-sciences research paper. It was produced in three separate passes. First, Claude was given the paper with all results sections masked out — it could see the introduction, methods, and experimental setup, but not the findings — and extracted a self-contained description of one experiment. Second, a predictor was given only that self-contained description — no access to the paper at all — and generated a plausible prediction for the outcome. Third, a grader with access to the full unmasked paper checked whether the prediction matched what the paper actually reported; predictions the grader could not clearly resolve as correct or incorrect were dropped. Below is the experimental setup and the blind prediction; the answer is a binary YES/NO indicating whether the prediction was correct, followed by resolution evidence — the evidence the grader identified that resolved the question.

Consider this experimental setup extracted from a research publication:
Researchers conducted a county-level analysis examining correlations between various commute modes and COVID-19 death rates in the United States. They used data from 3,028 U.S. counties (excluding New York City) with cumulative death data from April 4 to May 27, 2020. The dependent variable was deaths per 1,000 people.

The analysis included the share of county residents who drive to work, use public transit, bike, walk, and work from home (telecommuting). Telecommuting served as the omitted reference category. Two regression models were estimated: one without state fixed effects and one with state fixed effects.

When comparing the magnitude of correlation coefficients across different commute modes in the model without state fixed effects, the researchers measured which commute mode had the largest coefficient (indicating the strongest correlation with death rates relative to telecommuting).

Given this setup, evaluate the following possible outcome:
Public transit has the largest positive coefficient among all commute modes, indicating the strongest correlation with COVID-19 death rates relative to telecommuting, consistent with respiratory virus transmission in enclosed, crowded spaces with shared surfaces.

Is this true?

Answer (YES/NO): YES